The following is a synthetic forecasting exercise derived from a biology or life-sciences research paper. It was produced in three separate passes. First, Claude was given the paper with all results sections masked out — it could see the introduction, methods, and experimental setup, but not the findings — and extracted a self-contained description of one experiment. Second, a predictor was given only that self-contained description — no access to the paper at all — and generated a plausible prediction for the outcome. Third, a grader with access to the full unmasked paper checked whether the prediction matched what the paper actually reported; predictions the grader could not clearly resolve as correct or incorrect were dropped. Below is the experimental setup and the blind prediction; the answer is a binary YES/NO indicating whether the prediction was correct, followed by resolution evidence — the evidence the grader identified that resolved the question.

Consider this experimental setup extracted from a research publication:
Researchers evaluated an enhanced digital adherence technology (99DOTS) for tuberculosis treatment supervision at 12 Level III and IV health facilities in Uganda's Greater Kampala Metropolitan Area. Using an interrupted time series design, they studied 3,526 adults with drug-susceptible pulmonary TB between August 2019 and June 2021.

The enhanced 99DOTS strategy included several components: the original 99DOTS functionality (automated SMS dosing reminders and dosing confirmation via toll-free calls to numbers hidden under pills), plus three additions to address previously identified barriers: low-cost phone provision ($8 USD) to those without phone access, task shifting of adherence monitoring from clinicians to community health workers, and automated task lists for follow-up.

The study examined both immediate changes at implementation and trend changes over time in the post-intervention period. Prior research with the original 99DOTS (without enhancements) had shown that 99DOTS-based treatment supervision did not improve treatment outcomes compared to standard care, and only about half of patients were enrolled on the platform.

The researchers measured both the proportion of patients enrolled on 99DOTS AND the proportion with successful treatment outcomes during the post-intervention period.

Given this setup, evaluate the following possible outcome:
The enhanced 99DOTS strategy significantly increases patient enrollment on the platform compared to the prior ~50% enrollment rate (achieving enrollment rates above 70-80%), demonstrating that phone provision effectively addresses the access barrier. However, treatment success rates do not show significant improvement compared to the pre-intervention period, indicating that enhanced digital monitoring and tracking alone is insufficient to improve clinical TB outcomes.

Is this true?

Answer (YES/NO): YES